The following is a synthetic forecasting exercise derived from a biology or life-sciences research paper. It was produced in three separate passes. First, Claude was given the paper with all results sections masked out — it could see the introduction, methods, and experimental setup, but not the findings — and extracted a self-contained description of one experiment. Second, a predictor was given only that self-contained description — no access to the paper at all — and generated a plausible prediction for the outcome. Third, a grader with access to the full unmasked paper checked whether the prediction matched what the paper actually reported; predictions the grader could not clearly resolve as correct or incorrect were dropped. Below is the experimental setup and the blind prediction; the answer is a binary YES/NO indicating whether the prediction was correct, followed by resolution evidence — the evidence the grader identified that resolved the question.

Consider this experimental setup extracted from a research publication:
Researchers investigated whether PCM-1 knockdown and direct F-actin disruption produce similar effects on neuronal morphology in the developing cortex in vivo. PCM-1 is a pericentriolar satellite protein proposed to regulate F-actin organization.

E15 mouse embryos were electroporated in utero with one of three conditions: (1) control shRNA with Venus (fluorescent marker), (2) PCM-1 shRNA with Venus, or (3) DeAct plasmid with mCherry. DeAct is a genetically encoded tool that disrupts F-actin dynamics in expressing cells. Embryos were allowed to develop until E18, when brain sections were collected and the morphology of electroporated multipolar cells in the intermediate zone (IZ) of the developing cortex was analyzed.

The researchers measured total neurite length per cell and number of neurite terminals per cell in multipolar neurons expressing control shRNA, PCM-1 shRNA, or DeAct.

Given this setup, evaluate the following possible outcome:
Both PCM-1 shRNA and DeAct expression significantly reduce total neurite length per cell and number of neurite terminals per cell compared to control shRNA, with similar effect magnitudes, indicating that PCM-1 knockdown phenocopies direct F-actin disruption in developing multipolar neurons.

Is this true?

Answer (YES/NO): NO